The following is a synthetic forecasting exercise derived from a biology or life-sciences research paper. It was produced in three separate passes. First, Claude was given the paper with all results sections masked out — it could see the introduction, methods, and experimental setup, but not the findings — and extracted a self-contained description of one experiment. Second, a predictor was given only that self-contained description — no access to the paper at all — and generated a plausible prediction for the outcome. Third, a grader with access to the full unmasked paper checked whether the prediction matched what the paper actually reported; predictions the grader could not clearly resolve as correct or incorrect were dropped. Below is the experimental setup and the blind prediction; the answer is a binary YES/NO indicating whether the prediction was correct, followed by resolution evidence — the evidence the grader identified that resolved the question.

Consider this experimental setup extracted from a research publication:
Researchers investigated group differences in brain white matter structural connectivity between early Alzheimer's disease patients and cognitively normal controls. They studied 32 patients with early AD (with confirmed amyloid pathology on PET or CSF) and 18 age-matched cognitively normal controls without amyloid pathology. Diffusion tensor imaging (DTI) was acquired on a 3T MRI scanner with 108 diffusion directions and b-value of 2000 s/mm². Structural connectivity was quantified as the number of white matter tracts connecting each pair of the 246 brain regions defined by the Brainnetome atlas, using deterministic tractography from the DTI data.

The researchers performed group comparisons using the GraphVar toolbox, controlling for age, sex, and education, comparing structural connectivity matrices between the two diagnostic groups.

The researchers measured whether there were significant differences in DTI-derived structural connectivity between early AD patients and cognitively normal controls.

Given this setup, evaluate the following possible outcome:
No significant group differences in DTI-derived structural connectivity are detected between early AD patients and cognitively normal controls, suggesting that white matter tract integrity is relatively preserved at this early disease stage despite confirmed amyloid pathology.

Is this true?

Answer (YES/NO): NO